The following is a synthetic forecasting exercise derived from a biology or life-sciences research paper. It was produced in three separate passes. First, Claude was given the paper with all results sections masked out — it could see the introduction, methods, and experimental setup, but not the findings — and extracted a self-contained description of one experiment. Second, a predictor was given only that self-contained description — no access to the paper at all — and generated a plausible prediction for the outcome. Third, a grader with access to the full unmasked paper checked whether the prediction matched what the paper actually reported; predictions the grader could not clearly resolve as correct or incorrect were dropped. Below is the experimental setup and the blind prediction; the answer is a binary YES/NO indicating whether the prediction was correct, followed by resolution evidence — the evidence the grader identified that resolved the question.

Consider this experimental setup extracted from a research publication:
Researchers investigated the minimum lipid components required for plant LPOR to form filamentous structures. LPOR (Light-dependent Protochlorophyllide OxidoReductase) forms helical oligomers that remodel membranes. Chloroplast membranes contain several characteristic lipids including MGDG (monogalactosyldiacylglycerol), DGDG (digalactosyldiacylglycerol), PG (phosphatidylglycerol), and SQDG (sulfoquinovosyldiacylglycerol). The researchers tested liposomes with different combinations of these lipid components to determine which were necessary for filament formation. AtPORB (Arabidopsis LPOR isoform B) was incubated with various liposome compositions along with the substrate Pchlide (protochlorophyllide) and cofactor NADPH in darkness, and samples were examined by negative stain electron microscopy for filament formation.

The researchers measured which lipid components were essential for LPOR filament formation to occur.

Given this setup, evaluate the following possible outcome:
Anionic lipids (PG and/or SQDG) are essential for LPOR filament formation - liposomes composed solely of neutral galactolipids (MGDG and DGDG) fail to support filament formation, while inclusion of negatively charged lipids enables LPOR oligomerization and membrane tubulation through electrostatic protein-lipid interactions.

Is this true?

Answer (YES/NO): NO